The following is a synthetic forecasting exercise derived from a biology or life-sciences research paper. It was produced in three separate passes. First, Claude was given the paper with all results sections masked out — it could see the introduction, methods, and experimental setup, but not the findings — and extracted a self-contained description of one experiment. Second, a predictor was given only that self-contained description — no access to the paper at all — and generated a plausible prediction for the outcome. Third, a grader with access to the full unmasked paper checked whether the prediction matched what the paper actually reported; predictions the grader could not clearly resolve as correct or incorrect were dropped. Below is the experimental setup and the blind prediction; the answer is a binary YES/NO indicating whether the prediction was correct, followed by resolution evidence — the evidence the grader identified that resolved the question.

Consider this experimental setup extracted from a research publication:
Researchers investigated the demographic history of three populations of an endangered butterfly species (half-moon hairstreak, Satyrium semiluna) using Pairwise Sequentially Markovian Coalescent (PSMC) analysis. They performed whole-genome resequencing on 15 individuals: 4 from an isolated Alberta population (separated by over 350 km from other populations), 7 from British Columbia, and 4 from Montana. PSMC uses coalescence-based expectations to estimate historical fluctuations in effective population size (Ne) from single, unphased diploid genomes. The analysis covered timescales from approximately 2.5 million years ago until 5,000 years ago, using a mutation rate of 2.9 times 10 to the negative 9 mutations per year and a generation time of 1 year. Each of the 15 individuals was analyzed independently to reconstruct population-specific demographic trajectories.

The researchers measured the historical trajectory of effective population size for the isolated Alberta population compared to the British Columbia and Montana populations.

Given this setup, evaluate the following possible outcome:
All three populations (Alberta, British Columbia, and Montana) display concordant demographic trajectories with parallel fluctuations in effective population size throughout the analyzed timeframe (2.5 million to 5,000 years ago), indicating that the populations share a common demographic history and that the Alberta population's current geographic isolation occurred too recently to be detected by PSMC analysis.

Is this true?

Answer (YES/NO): NO